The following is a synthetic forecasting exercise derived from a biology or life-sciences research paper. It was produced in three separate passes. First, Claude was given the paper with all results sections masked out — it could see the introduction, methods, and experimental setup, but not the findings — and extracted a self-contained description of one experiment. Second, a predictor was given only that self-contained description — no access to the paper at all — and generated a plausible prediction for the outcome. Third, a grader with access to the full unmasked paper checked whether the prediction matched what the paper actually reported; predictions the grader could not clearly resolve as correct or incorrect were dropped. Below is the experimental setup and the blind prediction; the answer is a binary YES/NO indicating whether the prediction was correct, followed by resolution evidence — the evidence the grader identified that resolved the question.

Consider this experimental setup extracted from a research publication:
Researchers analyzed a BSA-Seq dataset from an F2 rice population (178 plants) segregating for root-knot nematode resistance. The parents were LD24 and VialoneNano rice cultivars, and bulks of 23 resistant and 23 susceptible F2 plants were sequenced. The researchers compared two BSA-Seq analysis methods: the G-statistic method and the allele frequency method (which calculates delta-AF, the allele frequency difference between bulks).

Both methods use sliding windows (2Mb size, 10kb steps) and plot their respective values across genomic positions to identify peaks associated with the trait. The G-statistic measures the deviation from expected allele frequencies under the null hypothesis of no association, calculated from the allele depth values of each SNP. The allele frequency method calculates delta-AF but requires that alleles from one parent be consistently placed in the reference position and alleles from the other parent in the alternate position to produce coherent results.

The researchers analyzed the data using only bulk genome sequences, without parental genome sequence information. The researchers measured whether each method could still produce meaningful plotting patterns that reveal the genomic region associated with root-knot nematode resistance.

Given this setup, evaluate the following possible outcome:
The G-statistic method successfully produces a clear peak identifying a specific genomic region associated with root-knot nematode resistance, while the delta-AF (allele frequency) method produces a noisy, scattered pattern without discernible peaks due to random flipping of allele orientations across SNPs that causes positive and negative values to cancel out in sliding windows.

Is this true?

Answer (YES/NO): NO